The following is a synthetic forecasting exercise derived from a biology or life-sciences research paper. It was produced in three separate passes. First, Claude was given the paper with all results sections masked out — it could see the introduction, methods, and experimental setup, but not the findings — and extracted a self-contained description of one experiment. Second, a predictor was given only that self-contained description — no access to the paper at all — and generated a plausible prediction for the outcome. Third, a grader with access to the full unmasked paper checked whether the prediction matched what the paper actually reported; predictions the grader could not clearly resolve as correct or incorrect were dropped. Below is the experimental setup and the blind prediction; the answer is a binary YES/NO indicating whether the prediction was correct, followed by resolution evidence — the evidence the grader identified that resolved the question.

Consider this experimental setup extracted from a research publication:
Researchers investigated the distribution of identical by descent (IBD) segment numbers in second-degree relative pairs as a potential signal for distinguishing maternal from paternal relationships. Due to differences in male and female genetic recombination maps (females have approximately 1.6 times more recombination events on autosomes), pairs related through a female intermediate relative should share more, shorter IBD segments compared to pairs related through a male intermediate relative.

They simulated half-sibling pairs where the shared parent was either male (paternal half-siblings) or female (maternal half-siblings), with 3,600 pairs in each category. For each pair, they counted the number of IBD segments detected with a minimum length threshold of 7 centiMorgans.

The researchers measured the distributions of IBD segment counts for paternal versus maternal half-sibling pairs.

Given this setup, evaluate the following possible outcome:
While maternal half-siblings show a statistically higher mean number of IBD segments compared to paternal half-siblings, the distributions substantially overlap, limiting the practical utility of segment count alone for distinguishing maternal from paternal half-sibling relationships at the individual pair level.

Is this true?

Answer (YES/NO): YES